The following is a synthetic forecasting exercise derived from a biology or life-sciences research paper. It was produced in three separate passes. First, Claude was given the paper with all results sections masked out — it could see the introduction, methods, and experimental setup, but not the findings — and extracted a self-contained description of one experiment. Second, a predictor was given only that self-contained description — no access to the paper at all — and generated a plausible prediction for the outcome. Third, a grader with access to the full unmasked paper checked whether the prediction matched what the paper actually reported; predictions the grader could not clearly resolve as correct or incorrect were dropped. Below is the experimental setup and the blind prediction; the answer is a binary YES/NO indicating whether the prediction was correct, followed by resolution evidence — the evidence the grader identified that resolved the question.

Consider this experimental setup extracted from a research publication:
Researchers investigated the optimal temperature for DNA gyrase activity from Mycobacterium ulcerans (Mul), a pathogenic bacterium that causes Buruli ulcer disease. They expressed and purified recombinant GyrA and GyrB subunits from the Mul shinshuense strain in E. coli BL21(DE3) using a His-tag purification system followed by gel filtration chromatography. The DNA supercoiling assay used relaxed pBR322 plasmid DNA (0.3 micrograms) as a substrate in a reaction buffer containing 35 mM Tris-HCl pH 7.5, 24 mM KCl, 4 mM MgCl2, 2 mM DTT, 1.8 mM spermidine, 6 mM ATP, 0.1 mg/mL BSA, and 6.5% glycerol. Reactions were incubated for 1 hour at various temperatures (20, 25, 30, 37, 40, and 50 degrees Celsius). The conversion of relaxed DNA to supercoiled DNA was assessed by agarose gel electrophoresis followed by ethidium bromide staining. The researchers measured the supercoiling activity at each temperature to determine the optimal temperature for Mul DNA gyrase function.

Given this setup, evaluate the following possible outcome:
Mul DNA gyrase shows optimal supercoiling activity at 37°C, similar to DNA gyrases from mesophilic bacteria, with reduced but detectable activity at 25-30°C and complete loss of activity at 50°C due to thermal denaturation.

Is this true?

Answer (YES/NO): NO